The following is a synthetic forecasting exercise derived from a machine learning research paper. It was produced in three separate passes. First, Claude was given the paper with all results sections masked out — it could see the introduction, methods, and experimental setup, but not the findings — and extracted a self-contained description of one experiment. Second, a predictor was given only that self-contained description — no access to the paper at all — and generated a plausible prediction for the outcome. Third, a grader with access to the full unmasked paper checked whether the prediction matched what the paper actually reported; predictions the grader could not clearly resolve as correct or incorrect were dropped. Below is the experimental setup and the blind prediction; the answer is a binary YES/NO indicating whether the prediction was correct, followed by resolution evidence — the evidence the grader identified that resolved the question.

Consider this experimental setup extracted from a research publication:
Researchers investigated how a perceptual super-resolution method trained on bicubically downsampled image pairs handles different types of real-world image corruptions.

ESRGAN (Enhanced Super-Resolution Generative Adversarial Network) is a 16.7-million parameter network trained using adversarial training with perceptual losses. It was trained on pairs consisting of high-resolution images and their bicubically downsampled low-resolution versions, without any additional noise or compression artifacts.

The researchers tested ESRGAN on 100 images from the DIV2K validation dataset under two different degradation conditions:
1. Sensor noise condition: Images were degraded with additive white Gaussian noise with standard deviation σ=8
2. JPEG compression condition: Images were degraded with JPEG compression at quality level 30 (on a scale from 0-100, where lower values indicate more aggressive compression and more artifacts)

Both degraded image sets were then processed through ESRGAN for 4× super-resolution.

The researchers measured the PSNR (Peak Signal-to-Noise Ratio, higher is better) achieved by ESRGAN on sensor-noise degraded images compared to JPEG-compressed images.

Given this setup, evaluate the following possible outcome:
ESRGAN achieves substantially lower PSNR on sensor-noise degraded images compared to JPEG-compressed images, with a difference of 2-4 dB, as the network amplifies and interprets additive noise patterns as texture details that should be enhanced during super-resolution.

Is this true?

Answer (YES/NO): NO